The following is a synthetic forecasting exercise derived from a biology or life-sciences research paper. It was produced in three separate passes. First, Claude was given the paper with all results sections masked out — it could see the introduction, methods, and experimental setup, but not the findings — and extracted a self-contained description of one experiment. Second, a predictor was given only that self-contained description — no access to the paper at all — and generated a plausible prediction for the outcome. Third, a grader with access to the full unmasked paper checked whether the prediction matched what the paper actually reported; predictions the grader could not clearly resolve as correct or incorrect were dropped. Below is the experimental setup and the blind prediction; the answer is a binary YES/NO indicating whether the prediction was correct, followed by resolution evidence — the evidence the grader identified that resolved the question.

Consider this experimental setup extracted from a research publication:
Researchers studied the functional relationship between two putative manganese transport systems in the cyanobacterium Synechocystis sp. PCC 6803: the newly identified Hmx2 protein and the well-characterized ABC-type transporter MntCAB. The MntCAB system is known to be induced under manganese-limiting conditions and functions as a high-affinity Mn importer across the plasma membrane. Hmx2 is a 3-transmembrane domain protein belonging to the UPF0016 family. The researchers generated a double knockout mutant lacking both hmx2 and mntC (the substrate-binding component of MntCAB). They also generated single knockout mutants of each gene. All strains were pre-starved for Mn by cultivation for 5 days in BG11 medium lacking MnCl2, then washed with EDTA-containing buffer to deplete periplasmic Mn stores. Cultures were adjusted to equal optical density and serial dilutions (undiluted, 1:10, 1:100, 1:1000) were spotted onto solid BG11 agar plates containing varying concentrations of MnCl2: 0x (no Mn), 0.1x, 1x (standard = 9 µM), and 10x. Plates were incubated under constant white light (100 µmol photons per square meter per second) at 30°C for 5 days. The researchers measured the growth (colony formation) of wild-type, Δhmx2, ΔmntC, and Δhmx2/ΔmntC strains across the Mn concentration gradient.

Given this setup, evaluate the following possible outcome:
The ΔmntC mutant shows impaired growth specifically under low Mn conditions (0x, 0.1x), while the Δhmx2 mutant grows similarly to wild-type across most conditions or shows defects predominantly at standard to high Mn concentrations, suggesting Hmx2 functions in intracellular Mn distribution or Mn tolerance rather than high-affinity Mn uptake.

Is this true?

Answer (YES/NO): NO